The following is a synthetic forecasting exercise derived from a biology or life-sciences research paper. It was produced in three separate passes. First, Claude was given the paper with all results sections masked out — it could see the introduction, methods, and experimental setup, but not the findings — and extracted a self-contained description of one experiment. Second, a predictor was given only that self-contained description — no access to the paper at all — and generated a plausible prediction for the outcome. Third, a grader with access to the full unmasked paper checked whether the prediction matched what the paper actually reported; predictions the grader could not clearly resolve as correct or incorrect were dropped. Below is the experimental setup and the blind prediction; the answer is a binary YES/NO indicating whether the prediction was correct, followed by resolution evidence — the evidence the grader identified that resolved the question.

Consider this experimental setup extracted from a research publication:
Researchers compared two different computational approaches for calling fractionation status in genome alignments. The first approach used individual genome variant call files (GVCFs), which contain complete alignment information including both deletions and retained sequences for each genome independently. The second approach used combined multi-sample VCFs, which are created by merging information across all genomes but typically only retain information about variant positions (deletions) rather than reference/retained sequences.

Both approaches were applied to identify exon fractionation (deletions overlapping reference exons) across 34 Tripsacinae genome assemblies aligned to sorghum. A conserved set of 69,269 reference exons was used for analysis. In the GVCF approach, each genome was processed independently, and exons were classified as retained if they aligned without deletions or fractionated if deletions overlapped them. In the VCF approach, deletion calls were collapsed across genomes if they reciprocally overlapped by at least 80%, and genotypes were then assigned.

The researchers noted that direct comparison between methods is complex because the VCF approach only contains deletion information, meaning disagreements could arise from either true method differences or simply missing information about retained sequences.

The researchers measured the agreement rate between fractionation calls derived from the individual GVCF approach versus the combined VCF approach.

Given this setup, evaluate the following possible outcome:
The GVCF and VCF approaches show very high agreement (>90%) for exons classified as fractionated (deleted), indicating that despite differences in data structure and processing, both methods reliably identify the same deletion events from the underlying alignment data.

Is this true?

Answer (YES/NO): NO